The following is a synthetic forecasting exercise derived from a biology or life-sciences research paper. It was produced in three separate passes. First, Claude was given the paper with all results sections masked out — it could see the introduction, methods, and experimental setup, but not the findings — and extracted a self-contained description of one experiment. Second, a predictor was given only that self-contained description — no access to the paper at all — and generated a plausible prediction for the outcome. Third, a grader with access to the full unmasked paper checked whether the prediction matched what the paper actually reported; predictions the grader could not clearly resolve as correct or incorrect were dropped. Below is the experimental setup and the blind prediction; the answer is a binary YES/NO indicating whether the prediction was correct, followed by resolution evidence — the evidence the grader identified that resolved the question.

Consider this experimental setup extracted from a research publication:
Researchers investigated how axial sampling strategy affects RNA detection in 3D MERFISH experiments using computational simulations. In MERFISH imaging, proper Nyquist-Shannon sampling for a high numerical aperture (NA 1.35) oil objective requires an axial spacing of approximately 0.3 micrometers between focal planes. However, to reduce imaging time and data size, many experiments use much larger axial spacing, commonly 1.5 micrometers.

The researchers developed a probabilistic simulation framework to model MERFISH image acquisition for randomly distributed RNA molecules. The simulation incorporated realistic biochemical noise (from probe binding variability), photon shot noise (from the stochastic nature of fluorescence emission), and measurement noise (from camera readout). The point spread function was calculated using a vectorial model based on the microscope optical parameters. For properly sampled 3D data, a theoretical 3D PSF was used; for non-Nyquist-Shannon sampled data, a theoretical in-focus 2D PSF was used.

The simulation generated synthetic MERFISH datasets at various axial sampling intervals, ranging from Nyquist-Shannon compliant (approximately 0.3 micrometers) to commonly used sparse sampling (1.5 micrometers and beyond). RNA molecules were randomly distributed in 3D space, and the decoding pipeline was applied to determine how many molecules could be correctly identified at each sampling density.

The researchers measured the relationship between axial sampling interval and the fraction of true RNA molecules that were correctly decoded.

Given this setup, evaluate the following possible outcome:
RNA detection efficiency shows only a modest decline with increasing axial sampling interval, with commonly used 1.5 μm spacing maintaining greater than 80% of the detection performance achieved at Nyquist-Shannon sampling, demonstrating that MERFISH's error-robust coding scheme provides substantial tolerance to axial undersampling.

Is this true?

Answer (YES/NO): NO